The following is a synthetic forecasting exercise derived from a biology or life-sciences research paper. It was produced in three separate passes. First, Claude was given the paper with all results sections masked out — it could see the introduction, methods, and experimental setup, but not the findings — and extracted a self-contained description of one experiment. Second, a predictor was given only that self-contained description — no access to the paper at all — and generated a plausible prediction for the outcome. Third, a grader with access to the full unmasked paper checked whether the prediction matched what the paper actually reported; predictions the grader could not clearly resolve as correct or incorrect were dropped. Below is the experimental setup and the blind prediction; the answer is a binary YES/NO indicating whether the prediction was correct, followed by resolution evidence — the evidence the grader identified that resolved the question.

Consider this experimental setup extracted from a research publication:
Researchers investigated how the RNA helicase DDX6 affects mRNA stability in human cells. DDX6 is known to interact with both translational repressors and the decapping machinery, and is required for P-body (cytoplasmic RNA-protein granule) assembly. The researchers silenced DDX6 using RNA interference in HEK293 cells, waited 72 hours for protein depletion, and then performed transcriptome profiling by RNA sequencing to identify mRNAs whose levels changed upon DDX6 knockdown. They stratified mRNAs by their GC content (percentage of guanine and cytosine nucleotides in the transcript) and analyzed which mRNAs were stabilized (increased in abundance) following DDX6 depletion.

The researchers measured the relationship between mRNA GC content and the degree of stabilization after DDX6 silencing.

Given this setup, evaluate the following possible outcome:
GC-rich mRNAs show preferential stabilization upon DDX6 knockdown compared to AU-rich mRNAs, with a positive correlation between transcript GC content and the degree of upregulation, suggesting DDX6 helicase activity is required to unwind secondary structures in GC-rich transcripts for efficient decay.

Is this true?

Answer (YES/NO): YES